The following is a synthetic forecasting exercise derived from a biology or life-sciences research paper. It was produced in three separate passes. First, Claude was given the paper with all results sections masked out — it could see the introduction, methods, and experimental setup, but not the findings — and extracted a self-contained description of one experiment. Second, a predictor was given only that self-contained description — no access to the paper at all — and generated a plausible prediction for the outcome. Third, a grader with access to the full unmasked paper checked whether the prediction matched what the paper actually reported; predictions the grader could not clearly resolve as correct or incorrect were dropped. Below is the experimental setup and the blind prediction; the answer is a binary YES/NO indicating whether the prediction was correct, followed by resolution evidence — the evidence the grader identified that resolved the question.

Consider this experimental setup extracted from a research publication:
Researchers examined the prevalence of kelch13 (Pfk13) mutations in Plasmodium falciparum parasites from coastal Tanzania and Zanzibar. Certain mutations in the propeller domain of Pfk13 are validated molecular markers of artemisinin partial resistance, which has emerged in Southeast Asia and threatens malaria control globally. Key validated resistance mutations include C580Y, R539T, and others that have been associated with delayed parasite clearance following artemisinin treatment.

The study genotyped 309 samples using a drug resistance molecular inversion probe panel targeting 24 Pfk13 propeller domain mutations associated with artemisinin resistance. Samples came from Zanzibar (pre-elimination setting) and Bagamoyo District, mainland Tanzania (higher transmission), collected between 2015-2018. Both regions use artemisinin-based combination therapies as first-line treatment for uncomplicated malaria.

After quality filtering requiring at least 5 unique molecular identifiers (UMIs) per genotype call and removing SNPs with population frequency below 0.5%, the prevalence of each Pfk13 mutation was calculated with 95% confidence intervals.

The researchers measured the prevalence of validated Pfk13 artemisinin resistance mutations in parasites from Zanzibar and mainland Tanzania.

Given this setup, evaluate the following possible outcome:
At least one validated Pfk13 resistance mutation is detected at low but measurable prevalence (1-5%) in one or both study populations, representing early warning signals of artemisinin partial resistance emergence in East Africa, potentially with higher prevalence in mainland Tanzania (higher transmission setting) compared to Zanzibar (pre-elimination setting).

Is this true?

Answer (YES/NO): NO